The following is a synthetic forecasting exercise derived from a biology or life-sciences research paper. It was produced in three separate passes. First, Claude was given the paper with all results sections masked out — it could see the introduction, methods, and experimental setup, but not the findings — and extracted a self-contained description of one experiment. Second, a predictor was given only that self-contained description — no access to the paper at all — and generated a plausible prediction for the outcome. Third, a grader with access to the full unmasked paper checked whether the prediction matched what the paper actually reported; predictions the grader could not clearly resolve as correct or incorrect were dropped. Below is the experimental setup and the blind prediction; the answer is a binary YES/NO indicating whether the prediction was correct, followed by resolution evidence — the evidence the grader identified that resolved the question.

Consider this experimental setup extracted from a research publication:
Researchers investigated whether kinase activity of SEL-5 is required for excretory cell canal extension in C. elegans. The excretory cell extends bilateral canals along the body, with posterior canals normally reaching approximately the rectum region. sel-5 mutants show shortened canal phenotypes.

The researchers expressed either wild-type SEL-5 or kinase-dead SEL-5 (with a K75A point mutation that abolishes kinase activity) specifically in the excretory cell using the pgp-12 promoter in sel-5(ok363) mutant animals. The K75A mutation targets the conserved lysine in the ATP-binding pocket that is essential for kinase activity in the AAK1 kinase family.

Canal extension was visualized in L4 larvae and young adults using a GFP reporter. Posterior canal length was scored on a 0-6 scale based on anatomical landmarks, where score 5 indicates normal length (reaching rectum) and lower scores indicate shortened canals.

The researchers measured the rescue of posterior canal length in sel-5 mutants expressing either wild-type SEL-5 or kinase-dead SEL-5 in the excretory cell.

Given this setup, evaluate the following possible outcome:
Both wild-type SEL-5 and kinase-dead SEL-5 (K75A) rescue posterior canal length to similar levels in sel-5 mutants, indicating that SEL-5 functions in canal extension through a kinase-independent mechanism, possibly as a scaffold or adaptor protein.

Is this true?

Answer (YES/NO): YES